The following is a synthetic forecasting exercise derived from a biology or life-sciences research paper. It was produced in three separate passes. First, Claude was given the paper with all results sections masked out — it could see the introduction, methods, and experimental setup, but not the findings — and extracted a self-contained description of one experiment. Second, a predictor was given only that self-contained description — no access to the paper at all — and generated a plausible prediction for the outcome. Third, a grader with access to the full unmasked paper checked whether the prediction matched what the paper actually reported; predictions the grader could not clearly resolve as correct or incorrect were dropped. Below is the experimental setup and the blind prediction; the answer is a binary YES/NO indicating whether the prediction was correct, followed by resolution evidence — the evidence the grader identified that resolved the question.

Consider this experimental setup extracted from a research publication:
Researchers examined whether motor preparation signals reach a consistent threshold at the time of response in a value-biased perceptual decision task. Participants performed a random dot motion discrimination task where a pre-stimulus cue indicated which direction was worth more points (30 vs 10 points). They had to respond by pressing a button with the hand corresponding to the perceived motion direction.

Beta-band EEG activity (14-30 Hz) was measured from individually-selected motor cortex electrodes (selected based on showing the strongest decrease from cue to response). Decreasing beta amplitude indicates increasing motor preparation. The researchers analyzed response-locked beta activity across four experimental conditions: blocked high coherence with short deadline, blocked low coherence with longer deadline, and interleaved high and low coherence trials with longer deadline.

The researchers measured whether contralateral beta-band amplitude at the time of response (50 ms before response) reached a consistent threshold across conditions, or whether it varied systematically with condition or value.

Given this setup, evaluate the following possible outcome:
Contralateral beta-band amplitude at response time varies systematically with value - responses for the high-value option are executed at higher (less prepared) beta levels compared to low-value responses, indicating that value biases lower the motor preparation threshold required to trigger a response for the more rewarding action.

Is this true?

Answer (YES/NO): NO